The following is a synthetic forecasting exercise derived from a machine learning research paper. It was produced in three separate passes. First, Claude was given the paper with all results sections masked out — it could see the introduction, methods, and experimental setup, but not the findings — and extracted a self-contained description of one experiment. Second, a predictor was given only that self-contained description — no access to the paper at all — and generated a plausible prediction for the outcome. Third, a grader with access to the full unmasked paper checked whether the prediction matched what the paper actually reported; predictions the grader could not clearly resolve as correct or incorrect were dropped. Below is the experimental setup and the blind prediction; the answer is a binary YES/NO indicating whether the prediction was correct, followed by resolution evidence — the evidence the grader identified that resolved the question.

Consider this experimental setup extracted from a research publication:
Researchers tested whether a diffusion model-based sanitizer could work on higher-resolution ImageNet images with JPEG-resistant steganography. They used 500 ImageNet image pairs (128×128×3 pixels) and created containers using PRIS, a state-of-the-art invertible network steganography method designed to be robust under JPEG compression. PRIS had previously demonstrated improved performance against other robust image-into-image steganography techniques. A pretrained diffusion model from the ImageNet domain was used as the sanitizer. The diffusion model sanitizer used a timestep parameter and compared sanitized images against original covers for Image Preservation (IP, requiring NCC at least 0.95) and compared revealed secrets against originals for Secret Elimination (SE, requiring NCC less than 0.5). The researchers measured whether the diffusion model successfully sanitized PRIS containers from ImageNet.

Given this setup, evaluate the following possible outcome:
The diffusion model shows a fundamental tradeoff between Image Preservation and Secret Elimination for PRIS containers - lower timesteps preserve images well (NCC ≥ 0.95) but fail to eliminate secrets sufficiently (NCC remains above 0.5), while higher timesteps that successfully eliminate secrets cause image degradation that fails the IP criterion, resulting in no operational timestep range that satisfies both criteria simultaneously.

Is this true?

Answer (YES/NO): NO